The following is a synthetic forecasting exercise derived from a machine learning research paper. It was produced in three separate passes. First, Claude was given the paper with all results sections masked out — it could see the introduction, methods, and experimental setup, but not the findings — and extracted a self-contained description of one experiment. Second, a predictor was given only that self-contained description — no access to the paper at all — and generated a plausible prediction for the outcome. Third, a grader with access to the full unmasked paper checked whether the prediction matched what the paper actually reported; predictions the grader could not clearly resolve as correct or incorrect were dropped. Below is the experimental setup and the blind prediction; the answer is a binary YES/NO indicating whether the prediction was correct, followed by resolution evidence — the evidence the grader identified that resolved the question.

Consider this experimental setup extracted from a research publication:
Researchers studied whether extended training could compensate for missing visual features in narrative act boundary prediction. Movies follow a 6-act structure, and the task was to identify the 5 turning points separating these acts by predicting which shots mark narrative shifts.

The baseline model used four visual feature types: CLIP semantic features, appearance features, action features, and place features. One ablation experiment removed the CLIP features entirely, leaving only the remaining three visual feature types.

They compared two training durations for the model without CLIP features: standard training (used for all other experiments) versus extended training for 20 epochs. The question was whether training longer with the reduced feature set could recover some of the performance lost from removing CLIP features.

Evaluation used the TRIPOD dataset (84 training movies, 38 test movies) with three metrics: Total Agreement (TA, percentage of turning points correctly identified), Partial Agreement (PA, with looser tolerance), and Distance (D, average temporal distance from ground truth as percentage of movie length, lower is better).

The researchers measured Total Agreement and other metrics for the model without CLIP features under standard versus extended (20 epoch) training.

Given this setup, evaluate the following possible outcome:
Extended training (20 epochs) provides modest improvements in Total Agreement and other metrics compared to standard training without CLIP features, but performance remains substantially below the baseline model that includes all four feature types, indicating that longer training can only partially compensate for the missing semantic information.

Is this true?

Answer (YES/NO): NO